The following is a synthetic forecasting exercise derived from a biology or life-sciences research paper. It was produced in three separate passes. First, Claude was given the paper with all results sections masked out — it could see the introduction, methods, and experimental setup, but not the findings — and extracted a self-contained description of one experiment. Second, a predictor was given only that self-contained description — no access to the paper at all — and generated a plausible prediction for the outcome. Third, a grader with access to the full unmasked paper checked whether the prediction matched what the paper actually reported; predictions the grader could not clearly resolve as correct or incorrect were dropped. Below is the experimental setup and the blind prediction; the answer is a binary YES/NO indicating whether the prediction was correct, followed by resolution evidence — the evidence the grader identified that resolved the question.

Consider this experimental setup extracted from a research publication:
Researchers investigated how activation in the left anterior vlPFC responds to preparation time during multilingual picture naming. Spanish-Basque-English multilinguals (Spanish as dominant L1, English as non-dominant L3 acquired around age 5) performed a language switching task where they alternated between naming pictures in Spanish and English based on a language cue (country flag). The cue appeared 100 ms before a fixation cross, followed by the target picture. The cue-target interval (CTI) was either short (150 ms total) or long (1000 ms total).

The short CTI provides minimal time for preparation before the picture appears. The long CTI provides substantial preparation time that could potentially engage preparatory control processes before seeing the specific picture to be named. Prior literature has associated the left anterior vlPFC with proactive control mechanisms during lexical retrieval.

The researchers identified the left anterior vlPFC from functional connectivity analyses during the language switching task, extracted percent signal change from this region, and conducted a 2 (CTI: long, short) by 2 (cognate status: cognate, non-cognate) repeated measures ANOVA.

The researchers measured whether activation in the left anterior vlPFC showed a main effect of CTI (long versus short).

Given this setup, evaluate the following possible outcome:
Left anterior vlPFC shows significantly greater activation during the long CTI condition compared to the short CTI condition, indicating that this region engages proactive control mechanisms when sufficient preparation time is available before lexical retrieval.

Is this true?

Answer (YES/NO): YES